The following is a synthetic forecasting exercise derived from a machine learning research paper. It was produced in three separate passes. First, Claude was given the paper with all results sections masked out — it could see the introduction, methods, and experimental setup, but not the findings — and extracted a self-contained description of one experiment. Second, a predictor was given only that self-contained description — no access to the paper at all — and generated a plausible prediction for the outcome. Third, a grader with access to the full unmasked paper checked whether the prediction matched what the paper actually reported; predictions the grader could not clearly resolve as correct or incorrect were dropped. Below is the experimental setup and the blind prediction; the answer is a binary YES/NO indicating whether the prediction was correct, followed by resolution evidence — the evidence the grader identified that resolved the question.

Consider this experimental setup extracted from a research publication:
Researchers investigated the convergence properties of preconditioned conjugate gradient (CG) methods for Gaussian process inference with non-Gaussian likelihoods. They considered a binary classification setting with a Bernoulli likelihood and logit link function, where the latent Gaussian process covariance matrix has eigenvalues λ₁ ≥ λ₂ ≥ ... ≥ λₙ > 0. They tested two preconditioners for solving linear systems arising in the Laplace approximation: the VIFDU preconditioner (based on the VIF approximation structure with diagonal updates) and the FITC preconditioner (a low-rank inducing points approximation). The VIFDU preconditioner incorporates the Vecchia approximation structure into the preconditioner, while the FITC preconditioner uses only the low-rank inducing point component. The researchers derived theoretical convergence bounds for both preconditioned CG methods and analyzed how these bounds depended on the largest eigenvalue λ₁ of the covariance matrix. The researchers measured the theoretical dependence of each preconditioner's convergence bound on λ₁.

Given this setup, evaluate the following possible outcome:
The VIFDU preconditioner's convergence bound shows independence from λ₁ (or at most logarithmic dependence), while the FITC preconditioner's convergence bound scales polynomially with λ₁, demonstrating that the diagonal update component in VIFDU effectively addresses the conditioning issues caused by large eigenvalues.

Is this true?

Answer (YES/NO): NO